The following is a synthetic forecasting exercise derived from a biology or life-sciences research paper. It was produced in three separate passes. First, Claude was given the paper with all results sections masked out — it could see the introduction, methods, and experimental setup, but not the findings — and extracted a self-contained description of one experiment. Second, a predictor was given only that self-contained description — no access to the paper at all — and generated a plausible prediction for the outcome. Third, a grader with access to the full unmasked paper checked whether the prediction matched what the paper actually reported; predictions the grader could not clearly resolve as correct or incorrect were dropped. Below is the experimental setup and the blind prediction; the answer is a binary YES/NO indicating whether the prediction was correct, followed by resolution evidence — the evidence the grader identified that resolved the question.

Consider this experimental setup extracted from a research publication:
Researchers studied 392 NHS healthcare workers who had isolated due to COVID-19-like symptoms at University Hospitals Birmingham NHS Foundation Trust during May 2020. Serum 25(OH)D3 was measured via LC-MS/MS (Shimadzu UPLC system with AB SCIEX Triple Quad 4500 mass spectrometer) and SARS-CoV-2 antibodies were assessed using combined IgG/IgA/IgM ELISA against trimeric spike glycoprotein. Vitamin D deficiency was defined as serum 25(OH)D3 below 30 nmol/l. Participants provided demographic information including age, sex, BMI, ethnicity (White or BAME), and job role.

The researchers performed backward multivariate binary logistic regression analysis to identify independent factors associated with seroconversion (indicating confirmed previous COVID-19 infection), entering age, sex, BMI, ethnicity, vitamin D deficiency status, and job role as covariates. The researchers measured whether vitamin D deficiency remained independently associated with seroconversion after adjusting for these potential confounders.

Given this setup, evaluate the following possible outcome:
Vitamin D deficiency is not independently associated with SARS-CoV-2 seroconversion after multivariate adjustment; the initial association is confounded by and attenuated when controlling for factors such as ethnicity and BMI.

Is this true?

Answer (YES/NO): NO